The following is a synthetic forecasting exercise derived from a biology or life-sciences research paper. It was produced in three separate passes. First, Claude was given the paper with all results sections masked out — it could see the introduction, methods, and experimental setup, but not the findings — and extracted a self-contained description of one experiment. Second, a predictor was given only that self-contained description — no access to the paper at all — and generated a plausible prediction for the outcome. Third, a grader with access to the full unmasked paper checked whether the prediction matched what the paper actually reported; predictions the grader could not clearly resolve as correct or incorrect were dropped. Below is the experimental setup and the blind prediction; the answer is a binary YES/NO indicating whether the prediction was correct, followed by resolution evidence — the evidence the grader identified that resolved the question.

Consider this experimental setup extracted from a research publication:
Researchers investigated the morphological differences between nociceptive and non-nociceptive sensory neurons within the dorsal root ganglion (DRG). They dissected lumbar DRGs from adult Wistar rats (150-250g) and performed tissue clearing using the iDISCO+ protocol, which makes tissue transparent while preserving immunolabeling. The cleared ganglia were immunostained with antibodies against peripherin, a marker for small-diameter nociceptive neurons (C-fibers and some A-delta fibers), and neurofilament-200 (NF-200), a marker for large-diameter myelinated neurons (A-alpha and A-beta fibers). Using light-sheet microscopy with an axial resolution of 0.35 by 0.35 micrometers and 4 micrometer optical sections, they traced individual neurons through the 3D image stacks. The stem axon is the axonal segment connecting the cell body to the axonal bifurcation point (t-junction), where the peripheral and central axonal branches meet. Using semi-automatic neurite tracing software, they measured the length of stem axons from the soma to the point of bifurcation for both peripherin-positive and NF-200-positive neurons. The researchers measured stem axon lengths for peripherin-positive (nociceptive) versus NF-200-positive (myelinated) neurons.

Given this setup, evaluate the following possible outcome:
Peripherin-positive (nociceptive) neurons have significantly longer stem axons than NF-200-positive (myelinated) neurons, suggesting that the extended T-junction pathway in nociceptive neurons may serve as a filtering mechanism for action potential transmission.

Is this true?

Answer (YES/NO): NO